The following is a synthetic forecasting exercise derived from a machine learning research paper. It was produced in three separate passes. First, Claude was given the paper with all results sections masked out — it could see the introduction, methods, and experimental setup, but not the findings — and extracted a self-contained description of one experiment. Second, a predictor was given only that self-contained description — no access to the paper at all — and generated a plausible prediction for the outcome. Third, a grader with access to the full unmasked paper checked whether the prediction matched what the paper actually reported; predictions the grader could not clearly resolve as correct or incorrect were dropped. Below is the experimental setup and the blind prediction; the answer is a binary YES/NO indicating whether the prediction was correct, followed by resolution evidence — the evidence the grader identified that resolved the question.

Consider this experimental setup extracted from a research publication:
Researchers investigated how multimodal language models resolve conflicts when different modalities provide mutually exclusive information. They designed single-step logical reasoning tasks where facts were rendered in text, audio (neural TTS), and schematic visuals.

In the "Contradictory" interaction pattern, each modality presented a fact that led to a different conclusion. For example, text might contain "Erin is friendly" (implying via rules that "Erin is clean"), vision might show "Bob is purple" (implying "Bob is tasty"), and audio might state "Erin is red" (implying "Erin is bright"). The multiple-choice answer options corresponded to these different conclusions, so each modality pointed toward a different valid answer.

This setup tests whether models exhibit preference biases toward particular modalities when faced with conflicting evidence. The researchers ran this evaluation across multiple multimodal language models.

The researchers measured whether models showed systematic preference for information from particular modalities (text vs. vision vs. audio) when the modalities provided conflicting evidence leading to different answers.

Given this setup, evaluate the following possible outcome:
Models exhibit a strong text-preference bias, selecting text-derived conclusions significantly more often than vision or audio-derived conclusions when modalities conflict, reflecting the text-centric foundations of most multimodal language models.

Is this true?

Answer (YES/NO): NO